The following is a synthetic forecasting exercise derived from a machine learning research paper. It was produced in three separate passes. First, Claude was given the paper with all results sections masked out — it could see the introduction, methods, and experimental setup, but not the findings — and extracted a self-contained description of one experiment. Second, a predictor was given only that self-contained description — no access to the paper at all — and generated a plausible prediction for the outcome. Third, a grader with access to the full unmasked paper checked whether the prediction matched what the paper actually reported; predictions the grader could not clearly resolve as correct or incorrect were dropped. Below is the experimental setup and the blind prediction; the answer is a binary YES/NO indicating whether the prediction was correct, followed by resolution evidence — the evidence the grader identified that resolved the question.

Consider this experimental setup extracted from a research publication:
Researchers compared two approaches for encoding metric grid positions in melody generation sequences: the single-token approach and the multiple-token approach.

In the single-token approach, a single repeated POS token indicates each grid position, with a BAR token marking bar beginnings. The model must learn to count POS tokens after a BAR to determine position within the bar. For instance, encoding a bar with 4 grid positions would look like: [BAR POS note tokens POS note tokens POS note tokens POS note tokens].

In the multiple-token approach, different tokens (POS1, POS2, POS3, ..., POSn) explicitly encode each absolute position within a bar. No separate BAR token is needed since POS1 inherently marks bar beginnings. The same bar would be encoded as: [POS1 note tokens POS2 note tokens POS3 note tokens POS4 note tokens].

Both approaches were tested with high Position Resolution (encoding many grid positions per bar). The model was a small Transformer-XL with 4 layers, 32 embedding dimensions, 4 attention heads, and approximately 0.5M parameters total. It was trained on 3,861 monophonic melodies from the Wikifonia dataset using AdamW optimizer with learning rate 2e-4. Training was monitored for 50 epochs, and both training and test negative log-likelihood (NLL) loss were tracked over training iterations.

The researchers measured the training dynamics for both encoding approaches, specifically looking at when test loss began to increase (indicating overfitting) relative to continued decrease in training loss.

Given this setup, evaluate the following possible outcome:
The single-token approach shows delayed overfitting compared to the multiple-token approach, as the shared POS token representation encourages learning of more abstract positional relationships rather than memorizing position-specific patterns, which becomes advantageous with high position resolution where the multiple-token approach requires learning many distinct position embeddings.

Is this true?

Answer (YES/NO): NO